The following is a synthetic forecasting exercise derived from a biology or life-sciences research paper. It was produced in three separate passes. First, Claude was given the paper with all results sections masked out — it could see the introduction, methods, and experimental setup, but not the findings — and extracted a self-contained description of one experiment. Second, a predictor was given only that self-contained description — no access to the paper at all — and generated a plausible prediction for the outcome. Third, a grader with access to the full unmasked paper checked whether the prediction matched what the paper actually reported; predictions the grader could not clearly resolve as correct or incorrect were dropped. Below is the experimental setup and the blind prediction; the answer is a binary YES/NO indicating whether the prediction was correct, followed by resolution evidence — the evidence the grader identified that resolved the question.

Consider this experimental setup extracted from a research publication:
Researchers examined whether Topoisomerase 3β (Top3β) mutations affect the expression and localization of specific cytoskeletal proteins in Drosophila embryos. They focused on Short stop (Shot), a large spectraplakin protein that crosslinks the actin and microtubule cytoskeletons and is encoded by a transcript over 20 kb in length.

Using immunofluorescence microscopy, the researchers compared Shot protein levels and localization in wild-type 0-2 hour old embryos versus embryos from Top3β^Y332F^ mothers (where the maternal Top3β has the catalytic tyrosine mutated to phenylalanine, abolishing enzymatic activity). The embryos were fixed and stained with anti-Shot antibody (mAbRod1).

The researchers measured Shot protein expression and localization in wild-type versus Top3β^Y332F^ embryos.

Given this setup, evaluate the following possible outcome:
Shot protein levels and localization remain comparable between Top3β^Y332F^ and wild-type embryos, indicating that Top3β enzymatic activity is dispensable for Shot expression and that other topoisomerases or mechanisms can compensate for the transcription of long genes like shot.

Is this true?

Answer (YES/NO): NO